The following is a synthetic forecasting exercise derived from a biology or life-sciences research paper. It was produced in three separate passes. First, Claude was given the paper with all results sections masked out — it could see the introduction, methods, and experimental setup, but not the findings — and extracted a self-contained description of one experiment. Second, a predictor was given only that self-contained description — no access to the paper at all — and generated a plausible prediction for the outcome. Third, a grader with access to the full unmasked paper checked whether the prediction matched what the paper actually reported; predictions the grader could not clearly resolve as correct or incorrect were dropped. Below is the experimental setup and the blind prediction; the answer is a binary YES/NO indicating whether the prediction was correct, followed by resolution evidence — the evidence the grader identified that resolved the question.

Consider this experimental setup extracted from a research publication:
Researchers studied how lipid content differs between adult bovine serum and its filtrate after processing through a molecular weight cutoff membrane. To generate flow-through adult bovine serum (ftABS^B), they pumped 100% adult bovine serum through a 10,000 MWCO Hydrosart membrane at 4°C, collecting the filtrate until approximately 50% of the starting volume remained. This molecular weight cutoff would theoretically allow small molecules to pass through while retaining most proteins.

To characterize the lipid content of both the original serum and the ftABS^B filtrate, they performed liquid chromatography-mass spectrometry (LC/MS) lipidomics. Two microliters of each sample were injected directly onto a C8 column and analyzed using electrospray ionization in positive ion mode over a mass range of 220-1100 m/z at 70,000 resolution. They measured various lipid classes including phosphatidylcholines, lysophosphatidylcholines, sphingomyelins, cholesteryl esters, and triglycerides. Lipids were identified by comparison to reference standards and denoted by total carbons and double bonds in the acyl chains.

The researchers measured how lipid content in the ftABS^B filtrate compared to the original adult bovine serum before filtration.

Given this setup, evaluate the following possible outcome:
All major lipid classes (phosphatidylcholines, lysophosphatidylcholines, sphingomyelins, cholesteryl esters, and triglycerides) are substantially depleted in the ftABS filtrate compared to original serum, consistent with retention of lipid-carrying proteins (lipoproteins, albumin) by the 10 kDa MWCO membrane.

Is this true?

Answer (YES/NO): NO